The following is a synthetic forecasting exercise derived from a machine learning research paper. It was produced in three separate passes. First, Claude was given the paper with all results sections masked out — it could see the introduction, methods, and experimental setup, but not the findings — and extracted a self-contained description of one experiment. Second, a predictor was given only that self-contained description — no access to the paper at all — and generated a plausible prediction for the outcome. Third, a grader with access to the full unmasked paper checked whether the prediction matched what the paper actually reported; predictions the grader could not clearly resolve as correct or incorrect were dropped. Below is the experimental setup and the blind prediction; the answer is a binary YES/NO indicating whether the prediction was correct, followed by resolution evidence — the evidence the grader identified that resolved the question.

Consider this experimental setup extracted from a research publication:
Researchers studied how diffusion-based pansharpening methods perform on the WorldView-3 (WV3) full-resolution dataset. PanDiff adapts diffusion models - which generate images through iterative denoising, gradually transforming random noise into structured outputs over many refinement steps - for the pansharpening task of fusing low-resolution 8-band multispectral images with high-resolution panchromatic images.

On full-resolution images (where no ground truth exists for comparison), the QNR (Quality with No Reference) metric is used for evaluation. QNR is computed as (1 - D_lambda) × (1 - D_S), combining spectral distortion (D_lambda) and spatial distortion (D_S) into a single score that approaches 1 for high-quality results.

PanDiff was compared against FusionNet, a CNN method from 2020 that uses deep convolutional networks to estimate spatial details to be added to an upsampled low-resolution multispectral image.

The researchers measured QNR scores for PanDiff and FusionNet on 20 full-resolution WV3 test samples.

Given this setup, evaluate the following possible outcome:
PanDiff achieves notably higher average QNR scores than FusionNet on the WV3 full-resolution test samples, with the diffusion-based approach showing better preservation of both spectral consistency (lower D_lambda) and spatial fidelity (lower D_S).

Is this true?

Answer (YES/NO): NO